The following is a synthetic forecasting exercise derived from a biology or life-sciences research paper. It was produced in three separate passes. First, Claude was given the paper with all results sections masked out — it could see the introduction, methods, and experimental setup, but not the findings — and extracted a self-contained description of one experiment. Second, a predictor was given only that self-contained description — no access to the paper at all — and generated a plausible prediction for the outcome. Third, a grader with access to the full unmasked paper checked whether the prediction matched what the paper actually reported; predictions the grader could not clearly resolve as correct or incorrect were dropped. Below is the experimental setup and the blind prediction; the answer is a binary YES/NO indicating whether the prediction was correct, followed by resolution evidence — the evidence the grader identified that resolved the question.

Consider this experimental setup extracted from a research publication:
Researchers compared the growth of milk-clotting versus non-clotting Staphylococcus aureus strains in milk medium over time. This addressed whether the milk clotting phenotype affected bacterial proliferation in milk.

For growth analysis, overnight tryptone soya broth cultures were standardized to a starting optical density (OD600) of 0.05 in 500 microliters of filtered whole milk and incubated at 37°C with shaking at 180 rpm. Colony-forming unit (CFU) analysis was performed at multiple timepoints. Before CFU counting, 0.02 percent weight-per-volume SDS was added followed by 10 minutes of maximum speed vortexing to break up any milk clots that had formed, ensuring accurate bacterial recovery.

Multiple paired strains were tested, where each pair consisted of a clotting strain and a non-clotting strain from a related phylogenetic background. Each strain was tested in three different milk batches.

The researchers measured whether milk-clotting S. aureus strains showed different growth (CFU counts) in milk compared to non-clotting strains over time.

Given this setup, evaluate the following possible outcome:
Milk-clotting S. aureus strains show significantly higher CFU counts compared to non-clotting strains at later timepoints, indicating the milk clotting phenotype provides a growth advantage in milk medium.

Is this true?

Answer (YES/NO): YES